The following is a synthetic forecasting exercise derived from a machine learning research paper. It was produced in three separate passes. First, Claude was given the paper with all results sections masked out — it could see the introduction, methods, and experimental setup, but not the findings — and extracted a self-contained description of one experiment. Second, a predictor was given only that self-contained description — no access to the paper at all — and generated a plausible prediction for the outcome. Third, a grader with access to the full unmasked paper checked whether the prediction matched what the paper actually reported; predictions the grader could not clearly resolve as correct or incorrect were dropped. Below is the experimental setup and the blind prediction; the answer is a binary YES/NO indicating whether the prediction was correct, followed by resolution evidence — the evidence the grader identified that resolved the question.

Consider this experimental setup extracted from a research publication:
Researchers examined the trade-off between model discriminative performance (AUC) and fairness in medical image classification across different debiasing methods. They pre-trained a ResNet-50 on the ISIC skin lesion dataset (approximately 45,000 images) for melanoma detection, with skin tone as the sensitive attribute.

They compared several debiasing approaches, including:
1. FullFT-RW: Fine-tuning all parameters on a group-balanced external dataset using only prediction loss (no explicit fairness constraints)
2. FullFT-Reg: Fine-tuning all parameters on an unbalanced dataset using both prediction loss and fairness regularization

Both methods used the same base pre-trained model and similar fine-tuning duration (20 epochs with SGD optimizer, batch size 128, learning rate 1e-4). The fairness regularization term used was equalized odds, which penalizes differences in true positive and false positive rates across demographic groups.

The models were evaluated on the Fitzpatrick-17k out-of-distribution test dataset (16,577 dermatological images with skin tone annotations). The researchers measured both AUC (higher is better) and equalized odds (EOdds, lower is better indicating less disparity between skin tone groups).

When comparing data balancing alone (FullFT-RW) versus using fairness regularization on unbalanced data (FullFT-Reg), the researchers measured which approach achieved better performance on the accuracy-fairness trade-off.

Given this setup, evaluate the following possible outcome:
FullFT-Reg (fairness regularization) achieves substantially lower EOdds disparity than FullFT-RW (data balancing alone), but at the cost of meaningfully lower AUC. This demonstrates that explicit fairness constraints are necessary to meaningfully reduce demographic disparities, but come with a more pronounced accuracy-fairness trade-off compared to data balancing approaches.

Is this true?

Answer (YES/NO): NO